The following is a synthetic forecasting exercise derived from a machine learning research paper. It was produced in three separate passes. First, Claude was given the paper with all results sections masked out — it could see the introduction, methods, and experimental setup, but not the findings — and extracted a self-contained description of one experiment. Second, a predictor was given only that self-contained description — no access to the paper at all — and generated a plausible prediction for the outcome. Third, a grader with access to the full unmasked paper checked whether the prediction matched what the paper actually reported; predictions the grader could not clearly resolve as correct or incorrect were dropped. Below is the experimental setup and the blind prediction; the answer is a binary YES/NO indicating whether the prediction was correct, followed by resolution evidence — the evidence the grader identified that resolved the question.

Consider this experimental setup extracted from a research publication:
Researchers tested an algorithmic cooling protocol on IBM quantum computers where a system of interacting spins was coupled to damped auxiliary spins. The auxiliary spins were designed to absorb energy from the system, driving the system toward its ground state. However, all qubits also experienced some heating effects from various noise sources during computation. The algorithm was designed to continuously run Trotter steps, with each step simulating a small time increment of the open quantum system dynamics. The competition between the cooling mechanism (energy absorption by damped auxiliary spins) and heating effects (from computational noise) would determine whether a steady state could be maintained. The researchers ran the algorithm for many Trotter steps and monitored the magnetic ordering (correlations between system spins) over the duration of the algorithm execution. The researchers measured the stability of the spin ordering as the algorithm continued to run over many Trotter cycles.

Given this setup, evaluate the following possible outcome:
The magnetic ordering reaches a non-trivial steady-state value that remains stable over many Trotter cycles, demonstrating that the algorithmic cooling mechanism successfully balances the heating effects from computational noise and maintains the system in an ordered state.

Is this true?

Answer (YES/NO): YES